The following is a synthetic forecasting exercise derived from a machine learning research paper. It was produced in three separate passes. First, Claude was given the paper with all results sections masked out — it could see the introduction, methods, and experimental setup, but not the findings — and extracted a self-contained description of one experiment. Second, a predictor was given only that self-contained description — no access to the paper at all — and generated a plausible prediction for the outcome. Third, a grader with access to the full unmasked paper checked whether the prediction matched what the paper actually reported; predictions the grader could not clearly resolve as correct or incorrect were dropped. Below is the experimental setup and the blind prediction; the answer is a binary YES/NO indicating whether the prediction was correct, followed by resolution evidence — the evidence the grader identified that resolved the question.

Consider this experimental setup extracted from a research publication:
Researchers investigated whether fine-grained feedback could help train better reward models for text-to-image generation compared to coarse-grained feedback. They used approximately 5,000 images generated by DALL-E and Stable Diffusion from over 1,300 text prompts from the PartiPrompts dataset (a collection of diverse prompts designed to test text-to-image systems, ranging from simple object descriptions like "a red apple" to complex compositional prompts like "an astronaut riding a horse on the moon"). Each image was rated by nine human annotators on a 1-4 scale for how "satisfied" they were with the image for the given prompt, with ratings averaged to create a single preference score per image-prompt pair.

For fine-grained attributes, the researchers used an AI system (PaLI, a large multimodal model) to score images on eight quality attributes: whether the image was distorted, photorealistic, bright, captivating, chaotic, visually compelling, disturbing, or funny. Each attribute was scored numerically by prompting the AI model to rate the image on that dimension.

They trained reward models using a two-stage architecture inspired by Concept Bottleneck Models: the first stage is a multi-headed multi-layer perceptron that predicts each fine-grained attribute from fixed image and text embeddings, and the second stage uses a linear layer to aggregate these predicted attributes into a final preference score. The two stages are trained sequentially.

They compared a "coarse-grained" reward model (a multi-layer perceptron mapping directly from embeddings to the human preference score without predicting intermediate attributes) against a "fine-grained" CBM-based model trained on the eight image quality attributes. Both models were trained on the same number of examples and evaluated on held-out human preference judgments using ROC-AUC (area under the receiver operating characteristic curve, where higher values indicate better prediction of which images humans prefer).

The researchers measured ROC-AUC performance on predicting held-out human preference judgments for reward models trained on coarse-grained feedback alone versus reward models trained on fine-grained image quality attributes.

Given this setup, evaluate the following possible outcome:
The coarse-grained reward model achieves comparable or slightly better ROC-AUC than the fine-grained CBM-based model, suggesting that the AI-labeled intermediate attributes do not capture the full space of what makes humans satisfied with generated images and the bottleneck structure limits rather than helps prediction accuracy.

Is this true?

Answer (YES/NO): YES